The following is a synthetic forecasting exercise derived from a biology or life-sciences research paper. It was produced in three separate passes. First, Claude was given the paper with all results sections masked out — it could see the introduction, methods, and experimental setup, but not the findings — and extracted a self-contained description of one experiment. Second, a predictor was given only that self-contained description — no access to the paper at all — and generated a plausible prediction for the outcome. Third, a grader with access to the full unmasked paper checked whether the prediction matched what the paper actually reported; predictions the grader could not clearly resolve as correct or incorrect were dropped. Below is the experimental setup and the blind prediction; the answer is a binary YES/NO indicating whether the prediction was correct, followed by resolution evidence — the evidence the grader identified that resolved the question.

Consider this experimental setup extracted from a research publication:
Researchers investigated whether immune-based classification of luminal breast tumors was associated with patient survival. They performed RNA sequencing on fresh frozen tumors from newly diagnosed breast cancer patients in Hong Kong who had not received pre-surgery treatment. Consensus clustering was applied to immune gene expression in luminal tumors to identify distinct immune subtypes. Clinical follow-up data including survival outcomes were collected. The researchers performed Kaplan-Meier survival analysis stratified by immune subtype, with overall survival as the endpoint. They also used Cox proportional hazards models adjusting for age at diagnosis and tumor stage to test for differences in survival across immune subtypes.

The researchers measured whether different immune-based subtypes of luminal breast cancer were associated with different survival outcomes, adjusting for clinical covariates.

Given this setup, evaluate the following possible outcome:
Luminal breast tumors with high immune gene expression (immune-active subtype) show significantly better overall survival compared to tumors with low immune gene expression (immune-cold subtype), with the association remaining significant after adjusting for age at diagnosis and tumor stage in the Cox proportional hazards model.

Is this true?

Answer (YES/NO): NO